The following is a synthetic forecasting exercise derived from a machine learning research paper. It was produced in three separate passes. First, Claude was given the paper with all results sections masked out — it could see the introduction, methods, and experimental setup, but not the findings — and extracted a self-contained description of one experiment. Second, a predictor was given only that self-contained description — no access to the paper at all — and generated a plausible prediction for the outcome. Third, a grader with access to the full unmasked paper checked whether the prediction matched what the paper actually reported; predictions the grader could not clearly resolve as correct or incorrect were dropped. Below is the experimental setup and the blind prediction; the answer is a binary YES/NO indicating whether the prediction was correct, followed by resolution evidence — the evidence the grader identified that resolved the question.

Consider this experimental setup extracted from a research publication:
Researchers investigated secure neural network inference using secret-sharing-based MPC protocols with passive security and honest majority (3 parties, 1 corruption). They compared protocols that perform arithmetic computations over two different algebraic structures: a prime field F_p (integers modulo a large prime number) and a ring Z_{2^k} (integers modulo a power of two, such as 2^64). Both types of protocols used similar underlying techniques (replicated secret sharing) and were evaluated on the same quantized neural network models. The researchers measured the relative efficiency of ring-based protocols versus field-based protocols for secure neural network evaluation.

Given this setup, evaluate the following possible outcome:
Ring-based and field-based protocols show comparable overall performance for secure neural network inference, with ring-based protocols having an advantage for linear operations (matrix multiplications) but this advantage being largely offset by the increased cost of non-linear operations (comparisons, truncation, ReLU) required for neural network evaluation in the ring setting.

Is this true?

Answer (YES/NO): NO